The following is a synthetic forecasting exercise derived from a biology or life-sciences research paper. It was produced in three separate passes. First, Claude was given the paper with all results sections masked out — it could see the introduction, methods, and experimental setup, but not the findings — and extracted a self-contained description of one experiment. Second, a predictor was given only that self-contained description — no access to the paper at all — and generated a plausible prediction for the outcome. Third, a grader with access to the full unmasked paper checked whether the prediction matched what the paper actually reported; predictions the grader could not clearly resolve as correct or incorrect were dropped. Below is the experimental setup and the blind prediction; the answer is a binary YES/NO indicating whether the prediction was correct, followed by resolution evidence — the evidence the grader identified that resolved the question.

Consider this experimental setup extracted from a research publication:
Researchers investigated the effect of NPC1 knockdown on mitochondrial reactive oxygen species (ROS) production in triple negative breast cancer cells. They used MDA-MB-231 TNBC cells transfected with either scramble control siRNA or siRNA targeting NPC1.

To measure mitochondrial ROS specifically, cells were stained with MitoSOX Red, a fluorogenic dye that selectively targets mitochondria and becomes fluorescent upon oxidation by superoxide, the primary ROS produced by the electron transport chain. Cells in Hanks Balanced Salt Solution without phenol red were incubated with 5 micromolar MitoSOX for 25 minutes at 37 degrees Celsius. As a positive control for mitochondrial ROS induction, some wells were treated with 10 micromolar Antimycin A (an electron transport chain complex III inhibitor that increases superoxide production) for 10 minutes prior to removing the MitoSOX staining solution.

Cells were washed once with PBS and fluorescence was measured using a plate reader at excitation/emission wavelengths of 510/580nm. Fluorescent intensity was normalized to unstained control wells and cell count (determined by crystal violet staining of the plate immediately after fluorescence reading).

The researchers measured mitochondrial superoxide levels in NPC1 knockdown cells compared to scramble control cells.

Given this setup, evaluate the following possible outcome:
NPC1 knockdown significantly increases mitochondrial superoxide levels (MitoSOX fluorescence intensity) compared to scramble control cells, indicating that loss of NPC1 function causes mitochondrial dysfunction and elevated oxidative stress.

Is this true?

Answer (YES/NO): YES